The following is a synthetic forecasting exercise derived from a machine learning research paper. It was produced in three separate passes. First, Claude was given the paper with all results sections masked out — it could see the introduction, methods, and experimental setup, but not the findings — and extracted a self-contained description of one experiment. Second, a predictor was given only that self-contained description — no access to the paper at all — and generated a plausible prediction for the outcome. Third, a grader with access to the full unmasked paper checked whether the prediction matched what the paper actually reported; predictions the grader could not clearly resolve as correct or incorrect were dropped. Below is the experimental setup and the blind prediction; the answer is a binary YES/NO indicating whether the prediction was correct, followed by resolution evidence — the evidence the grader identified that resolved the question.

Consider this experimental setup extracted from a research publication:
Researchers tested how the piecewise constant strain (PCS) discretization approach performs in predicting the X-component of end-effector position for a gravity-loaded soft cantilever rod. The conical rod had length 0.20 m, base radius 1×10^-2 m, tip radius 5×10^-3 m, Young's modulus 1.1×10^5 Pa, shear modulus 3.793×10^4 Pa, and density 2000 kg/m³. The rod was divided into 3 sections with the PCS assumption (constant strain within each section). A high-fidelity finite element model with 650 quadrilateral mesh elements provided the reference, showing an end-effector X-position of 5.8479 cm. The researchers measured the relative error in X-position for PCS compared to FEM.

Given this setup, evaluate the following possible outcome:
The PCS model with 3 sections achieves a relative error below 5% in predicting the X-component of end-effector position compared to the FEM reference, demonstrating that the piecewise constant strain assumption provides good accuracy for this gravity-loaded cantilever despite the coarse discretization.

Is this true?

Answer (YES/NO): NO